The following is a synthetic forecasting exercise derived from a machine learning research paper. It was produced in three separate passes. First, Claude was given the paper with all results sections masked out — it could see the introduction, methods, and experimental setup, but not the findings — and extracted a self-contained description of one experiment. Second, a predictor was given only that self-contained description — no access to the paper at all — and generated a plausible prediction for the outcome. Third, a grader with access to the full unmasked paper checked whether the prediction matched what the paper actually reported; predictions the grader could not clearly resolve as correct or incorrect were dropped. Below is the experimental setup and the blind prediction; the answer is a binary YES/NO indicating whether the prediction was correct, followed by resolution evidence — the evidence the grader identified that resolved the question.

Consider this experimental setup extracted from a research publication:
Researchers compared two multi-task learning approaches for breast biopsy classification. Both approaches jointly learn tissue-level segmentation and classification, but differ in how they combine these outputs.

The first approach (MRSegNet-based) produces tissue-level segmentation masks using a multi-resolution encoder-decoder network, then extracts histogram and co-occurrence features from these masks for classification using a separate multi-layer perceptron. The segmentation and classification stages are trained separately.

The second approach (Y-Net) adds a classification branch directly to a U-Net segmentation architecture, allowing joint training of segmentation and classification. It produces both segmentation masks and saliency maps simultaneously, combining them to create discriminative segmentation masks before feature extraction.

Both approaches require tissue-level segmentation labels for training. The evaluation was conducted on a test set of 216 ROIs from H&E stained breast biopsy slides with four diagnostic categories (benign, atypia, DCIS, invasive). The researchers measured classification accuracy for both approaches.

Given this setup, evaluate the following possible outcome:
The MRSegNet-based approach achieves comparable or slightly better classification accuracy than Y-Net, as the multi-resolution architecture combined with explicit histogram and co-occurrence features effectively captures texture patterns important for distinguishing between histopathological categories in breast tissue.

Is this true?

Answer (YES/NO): NO